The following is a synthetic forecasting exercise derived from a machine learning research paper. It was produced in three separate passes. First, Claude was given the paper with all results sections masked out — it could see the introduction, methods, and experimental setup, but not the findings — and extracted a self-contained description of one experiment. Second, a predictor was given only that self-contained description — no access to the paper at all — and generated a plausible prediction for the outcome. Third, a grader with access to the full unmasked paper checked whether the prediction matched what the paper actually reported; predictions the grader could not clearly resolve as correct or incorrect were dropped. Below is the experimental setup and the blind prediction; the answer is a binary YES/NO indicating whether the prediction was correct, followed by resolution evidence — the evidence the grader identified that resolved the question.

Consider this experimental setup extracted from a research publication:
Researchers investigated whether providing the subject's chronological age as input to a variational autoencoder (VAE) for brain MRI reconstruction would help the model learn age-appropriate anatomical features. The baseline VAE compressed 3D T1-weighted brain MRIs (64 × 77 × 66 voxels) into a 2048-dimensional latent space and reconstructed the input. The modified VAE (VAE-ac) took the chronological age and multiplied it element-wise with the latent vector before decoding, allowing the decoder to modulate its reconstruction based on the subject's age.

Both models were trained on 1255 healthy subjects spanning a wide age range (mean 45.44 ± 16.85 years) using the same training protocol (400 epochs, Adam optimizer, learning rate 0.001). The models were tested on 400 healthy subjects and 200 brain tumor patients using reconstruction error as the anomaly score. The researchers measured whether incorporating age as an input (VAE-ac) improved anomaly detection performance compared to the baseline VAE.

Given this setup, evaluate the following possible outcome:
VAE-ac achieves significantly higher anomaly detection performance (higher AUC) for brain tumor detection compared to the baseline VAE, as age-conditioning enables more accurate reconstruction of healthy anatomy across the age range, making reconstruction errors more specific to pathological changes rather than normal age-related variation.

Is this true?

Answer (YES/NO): YES